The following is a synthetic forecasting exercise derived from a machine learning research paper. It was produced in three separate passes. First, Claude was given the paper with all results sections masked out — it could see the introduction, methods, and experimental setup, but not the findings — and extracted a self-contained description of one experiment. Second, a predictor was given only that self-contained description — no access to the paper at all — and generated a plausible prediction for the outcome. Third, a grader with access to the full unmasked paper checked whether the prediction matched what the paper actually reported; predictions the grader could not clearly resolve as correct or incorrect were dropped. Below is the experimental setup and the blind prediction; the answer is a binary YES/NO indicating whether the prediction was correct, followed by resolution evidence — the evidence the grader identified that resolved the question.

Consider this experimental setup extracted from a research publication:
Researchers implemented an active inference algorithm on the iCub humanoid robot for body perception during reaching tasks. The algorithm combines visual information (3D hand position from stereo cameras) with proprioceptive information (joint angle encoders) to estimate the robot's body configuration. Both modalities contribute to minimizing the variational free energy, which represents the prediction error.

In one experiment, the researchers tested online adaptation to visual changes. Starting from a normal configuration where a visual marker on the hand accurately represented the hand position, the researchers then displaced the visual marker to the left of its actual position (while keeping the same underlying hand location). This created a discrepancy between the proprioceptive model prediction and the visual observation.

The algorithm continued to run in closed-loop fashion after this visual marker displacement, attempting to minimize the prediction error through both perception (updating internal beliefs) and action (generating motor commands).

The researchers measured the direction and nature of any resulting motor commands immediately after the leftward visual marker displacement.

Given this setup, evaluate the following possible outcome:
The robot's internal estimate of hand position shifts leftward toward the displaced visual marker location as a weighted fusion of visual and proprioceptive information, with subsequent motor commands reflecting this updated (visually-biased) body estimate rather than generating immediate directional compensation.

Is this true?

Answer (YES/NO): NO